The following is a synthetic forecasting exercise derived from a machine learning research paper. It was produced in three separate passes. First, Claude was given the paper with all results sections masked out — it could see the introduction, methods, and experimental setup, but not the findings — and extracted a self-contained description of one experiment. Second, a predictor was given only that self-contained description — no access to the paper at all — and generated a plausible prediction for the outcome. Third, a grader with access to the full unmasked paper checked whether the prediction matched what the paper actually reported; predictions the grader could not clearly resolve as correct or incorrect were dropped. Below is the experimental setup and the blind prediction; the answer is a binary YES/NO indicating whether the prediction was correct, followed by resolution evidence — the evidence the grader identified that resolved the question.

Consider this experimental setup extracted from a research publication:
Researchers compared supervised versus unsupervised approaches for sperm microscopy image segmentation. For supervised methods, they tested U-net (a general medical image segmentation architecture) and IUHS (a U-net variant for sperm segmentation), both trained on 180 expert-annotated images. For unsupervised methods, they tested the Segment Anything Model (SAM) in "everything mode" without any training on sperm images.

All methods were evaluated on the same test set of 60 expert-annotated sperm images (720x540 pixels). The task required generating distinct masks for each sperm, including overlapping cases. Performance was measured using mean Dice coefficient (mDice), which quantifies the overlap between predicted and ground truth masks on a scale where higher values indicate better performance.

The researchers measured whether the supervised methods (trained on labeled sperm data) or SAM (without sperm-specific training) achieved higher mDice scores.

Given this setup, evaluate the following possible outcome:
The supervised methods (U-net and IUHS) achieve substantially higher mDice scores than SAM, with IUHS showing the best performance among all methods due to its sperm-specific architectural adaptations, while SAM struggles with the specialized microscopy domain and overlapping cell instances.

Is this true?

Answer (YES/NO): NO